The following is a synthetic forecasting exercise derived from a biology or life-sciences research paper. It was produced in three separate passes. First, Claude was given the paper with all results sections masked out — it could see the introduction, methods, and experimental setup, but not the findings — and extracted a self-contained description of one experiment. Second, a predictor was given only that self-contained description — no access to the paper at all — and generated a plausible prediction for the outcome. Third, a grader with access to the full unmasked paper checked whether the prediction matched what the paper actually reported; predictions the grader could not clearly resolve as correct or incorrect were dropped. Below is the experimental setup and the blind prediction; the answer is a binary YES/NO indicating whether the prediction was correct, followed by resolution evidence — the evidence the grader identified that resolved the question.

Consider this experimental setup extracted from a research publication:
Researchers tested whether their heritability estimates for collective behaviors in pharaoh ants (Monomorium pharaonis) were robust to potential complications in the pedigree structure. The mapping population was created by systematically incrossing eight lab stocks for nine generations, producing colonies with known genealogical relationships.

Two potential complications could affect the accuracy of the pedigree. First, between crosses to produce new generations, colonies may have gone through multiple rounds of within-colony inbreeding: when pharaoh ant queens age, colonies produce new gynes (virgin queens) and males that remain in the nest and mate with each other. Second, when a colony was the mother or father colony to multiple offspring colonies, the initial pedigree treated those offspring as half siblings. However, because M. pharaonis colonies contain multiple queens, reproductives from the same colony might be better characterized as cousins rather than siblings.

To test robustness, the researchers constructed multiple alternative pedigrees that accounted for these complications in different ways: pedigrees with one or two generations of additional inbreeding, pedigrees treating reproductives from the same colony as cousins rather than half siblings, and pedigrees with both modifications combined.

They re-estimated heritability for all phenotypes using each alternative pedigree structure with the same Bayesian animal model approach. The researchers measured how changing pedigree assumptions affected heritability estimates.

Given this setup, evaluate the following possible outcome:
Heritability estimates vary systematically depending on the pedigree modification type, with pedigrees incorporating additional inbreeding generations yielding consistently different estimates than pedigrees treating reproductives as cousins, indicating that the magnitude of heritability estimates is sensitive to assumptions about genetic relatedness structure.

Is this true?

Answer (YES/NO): NO